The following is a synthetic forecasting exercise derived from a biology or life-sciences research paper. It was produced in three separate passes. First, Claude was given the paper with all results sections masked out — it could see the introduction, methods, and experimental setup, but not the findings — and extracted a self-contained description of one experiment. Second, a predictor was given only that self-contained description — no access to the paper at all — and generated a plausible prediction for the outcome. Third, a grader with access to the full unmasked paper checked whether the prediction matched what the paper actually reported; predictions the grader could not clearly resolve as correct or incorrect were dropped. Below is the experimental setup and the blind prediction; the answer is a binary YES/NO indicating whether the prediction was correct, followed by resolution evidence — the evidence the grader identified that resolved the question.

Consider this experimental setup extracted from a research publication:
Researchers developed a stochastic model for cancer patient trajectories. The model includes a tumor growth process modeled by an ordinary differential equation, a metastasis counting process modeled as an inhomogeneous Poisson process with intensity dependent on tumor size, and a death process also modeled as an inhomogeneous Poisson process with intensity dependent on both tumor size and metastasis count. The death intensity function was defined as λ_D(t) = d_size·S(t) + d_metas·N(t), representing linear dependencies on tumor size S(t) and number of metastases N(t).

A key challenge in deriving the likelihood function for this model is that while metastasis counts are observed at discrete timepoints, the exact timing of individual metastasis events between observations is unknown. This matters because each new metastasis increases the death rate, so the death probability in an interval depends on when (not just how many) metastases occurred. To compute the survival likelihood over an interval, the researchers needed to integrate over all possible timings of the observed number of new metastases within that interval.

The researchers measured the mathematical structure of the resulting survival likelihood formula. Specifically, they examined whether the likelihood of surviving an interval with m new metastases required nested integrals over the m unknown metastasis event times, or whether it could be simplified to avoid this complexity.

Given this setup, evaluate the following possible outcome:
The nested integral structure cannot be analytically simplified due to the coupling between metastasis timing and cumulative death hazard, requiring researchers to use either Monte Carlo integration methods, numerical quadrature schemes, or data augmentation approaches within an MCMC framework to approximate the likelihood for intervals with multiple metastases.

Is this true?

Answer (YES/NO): NO